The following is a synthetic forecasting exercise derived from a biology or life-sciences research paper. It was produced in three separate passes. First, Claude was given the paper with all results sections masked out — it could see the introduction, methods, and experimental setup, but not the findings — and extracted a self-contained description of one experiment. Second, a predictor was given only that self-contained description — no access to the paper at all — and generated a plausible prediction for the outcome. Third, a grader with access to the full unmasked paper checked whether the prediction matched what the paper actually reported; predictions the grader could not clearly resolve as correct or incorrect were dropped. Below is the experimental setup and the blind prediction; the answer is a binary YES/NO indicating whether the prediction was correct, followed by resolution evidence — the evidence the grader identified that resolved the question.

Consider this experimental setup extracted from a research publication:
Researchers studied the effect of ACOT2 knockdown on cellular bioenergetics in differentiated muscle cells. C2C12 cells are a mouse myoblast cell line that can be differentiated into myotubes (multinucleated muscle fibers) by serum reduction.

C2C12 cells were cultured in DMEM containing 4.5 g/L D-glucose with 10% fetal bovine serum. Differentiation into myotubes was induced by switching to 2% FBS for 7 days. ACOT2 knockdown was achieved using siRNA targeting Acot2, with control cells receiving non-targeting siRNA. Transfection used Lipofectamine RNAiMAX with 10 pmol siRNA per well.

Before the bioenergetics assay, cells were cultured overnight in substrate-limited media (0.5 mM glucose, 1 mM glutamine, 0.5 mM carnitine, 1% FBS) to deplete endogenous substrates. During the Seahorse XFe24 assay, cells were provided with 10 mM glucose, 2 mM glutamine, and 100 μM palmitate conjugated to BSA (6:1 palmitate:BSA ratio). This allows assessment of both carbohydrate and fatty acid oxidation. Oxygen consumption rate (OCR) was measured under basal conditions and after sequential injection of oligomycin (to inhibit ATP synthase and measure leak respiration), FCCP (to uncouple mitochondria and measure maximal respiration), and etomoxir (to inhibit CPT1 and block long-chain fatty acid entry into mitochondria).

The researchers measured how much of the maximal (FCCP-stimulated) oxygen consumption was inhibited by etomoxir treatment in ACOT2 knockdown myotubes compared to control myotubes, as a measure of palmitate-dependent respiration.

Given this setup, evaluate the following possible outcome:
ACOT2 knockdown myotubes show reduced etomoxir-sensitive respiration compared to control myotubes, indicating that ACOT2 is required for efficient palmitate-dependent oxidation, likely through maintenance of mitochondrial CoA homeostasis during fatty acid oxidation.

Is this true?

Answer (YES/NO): NO